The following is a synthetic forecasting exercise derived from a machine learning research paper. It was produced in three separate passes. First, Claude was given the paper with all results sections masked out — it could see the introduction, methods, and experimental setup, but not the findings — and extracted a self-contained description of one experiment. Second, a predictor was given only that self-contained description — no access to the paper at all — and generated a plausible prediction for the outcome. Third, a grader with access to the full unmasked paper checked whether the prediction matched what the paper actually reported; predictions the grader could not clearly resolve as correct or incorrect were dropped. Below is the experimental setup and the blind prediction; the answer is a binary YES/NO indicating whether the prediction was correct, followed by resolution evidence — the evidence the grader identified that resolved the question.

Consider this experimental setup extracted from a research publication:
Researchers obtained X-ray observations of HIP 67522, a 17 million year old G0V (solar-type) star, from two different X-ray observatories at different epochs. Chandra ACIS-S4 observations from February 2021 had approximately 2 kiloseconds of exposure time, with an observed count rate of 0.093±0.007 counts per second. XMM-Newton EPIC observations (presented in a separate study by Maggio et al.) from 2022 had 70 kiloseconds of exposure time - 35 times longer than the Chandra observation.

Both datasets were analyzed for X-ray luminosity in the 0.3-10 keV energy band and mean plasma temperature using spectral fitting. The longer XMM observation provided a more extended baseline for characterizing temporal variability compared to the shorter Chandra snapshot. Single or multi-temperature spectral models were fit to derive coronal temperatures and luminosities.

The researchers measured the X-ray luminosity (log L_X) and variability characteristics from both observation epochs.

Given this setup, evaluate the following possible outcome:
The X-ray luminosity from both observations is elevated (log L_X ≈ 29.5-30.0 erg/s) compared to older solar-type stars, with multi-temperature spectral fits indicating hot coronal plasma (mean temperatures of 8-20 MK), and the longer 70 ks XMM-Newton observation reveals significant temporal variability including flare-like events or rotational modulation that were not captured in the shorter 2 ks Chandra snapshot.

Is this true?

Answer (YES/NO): NO